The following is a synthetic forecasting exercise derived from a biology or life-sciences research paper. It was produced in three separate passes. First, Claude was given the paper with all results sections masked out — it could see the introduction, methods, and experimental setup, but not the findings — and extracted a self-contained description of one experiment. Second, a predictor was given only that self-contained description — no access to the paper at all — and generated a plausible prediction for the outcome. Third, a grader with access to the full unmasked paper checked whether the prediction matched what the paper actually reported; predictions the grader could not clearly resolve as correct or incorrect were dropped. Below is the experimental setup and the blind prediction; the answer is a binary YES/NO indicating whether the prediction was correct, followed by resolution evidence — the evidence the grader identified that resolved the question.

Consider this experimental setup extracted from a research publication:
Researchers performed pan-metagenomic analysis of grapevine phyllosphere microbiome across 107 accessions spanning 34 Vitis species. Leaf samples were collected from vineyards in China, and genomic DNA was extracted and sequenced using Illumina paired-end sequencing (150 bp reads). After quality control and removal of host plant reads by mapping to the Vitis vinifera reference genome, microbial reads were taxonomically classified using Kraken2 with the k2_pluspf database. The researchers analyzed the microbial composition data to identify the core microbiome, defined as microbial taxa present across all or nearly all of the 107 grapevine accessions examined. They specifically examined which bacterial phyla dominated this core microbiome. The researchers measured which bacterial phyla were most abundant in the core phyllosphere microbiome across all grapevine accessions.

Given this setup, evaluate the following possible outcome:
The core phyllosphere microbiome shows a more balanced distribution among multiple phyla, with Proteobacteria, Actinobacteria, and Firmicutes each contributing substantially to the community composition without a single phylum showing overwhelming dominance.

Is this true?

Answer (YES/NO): NO